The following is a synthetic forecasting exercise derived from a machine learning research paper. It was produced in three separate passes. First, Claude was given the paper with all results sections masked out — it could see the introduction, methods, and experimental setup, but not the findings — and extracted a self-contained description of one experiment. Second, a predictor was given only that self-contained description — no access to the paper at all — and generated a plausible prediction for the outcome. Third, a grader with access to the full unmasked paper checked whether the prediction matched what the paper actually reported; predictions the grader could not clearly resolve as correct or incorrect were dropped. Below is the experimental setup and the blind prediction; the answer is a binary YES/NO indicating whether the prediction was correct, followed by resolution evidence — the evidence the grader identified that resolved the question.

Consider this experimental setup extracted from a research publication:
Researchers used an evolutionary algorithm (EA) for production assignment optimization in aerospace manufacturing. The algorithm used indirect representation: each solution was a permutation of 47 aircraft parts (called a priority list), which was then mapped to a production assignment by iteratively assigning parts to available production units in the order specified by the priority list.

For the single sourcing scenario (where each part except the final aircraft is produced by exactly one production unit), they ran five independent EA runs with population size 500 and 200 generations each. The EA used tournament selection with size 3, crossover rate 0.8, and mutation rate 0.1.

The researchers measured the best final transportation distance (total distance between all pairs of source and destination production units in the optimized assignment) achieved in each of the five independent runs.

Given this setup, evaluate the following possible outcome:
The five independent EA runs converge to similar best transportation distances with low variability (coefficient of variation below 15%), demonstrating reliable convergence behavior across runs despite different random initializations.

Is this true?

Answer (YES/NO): NO